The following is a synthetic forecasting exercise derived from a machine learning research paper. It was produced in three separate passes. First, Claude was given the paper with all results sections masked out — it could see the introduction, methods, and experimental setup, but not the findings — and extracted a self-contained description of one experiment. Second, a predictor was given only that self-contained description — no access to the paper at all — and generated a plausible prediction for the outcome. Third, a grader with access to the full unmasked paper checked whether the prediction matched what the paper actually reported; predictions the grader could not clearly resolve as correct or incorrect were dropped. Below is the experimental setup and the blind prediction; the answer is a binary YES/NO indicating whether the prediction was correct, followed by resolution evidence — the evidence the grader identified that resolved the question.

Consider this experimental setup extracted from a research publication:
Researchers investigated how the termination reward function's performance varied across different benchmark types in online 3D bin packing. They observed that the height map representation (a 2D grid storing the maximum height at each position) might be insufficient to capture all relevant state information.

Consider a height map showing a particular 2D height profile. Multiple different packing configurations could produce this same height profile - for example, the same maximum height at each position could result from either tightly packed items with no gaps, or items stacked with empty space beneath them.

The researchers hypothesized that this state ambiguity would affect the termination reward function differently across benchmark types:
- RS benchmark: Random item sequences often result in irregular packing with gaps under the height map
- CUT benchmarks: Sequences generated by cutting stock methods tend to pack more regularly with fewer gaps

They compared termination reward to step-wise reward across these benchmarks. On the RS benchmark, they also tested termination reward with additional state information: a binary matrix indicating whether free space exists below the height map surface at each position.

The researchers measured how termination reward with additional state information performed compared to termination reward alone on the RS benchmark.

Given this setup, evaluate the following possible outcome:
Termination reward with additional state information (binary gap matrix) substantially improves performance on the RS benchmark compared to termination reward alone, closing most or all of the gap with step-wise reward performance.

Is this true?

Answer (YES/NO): YES